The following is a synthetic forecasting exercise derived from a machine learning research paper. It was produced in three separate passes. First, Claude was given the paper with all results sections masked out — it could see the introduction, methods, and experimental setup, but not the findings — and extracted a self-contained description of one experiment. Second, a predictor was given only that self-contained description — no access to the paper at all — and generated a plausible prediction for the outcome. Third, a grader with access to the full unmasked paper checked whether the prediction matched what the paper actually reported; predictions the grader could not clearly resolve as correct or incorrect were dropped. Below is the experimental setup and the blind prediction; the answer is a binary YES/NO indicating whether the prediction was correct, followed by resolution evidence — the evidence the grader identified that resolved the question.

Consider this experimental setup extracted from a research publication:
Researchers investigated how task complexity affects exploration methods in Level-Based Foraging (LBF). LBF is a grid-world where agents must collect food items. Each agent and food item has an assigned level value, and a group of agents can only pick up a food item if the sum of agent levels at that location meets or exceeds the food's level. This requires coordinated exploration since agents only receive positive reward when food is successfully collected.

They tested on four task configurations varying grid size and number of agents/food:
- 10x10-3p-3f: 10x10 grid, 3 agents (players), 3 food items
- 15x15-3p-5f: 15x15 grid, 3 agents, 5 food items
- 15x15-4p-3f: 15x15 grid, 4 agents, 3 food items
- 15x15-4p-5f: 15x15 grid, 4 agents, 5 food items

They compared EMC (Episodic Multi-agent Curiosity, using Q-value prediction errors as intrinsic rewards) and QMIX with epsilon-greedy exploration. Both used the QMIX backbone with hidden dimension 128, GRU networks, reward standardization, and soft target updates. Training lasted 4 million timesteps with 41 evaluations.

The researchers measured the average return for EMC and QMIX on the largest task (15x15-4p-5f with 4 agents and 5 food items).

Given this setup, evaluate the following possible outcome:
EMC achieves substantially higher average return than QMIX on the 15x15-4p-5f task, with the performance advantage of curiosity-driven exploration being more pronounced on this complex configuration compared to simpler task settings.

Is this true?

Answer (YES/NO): NO